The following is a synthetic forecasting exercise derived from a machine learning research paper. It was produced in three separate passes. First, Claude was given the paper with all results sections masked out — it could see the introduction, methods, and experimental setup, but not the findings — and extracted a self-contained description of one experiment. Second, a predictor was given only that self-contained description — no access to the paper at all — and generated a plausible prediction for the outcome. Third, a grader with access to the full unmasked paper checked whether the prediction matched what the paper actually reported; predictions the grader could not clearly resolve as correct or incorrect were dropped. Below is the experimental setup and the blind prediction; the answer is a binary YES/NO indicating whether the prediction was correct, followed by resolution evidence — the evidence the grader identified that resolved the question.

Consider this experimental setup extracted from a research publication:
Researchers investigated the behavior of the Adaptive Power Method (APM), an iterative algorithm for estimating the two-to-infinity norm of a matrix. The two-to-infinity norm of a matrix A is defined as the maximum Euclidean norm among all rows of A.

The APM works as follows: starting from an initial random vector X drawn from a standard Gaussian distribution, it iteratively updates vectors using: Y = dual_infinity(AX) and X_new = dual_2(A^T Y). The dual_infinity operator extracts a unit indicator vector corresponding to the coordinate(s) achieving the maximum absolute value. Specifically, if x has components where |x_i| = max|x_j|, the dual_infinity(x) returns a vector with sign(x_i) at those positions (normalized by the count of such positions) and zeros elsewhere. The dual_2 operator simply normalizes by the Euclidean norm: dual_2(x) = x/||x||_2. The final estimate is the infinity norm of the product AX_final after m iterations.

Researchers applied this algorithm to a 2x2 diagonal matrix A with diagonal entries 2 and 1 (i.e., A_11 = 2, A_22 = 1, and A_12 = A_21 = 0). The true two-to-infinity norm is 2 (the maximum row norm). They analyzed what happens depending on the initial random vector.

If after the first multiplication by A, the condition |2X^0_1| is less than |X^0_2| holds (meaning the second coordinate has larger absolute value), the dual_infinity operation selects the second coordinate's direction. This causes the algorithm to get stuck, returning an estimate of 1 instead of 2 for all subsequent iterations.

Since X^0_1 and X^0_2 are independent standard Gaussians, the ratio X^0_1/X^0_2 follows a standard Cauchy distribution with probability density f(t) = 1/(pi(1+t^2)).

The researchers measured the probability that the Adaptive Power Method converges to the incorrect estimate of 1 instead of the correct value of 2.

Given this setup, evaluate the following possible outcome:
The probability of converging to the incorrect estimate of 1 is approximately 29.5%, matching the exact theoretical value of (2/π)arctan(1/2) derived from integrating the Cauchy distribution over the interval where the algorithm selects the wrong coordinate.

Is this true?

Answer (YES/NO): YES